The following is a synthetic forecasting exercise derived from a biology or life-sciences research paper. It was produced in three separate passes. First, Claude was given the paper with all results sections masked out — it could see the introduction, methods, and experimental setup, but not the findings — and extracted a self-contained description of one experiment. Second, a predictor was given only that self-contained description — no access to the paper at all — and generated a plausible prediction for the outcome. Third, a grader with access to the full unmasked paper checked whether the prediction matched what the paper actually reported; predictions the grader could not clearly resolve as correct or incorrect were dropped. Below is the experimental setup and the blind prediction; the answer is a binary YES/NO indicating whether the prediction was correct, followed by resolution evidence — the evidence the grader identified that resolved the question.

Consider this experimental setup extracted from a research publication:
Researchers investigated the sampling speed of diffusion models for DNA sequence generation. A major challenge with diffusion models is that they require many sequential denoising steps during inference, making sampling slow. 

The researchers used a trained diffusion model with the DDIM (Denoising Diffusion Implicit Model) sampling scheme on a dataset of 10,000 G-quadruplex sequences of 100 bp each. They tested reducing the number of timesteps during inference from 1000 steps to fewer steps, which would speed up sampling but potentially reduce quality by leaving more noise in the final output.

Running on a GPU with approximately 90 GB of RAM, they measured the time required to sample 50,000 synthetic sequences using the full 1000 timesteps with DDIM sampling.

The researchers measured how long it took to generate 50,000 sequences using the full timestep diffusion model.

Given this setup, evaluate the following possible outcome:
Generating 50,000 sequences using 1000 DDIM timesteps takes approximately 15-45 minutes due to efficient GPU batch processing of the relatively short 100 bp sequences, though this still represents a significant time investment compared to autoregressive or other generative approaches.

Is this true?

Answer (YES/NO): NO